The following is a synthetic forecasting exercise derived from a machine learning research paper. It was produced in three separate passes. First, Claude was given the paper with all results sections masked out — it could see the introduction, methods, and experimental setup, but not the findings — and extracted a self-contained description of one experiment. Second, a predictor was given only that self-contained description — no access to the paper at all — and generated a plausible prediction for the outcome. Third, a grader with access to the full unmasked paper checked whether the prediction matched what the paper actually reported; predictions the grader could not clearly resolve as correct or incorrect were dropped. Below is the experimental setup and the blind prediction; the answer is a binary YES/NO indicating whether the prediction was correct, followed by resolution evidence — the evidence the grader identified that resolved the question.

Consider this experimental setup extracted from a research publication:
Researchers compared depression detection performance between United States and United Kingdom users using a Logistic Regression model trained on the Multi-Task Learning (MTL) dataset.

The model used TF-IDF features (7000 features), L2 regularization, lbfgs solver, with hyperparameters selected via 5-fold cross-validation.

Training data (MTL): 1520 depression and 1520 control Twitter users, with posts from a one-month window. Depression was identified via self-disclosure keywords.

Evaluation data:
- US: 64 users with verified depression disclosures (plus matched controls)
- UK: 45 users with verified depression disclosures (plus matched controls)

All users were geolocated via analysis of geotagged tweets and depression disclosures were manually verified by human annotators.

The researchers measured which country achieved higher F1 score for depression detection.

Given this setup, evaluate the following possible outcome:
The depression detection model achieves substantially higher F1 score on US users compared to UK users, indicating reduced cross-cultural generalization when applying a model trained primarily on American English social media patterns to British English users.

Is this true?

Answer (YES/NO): NO